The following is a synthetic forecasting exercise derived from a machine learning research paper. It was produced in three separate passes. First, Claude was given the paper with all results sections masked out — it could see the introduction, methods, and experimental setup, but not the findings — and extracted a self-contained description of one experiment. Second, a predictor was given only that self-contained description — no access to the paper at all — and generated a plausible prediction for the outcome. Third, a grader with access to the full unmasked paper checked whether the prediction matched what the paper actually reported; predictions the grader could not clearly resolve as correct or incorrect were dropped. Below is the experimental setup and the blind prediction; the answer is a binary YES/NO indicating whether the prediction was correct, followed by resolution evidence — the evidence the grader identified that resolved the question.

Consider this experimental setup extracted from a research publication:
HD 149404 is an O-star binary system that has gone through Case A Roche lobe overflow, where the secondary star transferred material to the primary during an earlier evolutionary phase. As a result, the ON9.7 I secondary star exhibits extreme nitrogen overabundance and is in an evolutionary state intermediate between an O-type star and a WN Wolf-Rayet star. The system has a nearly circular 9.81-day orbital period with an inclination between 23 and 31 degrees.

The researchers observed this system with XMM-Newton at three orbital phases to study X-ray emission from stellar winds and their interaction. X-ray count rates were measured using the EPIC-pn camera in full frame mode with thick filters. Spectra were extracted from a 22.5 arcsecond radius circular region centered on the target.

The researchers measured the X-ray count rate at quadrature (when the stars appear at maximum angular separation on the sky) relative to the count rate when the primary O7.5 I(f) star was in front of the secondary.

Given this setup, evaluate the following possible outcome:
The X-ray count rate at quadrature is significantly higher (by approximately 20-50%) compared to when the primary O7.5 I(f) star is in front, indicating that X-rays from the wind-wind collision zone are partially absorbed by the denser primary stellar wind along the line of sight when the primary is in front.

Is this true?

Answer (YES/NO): NO